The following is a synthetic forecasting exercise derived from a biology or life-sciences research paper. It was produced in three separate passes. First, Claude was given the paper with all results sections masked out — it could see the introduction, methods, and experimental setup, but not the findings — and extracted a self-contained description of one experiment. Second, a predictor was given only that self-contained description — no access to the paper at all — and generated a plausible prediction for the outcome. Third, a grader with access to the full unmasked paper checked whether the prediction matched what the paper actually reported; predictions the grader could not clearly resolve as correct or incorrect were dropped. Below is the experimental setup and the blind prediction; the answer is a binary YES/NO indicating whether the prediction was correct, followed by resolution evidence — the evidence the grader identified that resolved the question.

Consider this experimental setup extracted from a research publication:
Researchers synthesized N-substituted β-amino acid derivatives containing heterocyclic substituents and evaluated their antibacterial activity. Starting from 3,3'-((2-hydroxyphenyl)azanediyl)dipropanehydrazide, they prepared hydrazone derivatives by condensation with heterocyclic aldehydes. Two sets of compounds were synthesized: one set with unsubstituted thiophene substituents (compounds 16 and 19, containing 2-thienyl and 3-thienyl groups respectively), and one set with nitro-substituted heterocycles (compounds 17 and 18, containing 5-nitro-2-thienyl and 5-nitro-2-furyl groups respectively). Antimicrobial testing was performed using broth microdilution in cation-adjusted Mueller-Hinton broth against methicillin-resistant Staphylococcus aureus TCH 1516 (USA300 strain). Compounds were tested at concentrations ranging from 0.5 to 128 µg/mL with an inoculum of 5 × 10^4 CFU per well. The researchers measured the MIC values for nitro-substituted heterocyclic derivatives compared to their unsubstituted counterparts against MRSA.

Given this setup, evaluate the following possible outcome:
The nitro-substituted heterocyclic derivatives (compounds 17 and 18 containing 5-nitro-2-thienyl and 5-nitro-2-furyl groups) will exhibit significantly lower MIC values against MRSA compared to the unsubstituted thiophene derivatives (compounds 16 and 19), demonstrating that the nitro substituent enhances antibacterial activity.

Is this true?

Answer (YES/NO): YES